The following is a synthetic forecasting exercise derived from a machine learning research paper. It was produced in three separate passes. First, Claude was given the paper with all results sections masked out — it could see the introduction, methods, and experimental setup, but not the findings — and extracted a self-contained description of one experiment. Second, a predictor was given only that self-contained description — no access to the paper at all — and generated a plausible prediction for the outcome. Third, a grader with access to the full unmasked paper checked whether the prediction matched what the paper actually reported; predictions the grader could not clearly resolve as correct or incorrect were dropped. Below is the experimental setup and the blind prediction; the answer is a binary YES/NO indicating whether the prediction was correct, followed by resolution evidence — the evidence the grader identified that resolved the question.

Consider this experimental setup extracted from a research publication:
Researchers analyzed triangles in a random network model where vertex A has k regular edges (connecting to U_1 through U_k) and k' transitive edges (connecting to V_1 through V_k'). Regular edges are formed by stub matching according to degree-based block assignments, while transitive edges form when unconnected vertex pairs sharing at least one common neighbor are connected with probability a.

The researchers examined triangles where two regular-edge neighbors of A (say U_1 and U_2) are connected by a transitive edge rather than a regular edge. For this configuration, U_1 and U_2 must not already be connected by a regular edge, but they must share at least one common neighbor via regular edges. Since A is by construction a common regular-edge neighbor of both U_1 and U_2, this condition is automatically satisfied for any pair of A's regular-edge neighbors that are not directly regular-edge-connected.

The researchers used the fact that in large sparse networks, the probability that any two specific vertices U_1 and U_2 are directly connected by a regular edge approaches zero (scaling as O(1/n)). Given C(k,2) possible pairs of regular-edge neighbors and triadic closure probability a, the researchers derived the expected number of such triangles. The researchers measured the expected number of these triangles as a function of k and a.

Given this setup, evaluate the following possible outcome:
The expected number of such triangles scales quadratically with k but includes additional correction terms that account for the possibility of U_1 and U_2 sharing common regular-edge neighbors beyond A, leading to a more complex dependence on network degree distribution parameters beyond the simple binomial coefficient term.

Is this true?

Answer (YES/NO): NO